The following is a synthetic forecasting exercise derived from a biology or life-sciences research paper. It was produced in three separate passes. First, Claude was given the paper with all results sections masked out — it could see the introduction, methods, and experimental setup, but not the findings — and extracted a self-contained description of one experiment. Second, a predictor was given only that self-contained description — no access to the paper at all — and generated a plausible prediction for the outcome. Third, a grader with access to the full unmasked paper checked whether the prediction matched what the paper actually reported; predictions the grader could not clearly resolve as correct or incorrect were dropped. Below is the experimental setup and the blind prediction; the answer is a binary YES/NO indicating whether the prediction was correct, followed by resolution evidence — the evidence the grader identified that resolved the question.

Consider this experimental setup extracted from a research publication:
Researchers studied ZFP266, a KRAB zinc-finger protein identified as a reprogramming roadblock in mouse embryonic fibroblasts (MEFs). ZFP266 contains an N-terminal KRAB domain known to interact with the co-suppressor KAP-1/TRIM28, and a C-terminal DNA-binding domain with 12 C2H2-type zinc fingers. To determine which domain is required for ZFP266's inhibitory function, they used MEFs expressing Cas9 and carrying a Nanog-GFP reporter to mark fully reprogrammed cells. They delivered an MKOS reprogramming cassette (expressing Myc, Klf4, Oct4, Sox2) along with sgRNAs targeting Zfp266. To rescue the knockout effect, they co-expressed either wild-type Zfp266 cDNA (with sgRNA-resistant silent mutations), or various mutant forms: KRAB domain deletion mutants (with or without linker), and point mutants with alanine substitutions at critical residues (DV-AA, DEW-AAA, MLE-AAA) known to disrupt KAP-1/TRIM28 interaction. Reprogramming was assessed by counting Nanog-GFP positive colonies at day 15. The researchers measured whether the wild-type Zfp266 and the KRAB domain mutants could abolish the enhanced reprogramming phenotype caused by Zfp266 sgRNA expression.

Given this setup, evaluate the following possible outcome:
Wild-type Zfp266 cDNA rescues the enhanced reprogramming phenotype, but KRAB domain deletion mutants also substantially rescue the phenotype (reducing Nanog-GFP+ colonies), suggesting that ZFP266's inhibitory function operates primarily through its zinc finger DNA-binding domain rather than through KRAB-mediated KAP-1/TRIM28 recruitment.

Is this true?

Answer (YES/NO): NO